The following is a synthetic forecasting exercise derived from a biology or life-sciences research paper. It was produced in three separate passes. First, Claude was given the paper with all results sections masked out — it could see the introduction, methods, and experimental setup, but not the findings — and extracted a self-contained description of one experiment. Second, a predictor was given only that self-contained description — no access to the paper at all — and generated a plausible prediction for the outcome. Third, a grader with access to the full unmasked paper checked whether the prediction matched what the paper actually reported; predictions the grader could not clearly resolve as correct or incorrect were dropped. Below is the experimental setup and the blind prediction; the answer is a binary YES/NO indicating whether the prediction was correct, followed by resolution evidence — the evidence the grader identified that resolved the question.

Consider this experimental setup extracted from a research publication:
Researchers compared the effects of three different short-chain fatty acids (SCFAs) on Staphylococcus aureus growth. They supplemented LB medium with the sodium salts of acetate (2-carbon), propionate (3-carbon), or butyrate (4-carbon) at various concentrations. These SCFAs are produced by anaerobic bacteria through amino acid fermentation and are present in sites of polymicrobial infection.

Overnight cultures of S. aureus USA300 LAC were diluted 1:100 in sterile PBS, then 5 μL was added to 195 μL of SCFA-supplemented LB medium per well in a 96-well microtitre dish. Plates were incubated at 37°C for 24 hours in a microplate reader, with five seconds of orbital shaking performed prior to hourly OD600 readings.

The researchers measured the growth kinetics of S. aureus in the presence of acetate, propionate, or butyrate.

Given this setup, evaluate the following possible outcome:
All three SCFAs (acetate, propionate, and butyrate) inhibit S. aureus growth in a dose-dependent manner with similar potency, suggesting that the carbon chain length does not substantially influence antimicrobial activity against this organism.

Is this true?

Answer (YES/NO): NO